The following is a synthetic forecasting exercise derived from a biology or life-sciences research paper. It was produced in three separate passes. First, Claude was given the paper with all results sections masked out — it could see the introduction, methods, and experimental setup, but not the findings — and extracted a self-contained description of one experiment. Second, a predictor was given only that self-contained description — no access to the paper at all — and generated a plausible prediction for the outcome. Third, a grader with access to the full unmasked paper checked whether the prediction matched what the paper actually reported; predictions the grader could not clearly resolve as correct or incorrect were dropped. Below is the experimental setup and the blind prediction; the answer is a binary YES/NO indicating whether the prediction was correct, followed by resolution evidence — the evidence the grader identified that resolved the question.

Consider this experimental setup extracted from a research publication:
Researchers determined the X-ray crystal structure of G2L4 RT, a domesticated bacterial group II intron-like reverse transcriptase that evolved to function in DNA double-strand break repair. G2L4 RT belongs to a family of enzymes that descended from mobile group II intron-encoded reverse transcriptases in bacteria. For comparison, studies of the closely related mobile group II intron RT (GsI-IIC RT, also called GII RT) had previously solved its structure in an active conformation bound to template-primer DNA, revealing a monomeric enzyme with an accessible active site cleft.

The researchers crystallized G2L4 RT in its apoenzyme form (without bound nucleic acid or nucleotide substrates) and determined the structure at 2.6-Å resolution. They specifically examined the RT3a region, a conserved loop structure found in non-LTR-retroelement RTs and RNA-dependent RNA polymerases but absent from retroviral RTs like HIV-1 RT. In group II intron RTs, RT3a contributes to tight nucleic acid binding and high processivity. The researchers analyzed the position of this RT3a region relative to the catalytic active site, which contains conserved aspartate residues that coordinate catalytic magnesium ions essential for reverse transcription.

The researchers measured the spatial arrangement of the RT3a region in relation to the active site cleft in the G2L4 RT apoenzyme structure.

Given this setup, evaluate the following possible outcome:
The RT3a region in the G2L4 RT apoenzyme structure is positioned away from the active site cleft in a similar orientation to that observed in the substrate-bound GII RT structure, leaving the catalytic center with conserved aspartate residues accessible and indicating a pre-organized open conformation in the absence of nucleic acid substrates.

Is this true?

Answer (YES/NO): NO